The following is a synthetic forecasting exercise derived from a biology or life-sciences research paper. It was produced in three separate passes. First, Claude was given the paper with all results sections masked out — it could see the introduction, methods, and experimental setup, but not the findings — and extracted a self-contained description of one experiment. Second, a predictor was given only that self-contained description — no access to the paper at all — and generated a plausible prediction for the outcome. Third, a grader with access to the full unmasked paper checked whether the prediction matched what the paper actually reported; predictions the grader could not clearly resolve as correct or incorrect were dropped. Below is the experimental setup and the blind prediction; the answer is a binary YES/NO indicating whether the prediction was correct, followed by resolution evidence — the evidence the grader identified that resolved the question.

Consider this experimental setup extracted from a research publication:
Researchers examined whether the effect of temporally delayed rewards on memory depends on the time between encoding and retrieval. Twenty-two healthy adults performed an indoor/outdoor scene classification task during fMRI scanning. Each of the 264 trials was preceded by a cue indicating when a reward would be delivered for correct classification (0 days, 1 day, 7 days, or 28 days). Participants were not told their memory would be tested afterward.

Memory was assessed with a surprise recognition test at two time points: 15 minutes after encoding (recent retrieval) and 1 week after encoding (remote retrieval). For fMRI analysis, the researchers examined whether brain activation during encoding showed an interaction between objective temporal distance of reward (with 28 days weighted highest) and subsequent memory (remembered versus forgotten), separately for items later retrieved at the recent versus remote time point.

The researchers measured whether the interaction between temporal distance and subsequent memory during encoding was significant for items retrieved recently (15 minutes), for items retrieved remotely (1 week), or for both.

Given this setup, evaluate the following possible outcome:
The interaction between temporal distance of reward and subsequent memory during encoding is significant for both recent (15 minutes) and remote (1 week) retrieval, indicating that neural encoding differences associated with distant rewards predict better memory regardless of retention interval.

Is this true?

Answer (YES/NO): YES